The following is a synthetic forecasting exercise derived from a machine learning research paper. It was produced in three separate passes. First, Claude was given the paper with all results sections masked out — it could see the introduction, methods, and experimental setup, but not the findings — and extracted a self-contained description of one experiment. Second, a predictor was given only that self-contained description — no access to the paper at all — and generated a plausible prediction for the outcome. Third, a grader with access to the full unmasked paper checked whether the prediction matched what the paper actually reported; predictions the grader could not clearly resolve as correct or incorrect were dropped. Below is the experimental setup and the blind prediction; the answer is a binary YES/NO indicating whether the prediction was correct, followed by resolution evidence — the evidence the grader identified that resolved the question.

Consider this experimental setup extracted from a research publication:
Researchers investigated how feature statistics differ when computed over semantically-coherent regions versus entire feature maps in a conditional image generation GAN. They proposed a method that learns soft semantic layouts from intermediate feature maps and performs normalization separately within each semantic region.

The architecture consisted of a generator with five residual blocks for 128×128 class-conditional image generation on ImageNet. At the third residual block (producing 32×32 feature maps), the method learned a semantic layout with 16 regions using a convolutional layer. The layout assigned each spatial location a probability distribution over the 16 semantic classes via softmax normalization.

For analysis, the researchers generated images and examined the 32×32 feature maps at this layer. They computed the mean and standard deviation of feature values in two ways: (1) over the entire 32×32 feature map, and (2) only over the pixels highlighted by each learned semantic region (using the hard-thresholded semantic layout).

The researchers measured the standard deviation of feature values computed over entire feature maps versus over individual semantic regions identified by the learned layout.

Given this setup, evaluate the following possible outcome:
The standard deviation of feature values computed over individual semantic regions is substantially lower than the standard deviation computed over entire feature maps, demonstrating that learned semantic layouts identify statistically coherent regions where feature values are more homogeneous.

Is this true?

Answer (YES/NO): YES